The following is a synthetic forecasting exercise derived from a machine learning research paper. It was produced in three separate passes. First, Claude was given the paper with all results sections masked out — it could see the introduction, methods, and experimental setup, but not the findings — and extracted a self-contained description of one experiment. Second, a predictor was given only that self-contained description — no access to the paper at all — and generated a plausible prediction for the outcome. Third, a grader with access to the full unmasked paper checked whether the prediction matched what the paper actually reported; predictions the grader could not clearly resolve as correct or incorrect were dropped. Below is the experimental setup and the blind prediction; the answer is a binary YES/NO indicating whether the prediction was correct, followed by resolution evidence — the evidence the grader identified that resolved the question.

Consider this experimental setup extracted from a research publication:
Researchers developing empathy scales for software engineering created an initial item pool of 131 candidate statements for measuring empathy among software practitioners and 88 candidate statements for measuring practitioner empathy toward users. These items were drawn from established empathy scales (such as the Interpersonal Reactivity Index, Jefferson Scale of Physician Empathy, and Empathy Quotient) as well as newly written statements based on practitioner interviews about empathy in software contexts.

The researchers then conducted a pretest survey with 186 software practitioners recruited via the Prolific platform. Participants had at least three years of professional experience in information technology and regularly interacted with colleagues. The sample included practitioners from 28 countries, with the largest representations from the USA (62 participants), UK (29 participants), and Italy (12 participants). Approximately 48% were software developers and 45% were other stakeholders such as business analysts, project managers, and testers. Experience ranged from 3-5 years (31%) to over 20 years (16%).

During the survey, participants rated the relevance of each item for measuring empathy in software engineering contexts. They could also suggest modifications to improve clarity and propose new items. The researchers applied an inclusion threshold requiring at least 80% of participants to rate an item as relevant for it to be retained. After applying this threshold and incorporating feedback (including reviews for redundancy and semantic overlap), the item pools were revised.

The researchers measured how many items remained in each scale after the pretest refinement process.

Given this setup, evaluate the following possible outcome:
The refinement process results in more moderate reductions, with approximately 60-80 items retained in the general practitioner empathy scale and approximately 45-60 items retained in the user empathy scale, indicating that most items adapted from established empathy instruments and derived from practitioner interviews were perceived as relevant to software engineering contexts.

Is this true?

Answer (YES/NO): NO